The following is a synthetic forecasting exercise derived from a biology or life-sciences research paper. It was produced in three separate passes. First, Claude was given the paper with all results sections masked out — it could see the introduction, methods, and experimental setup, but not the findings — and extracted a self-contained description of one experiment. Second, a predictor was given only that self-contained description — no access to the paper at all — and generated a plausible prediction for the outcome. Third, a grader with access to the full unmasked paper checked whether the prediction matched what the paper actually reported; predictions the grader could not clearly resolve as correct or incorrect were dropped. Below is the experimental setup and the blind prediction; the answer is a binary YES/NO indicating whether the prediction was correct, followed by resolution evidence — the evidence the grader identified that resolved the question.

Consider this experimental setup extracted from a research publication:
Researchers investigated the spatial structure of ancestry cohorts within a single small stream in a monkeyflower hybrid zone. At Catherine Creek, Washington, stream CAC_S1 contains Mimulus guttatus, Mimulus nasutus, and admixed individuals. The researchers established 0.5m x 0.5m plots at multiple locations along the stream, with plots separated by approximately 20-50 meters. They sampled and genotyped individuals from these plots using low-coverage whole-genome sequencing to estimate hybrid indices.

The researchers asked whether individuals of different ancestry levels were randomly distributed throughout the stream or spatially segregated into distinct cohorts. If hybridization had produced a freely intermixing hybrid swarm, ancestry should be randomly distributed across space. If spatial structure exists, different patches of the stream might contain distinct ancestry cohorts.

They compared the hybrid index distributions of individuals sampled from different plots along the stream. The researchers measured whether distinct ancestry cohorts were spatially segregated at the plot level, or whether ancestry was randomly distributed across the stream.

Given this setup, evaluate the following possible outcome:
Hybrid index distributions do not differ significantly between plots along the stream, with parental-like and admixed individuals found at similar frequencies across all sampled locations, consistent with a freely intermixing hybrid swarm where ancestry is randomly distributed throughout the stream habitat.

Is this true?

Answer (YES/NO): NO